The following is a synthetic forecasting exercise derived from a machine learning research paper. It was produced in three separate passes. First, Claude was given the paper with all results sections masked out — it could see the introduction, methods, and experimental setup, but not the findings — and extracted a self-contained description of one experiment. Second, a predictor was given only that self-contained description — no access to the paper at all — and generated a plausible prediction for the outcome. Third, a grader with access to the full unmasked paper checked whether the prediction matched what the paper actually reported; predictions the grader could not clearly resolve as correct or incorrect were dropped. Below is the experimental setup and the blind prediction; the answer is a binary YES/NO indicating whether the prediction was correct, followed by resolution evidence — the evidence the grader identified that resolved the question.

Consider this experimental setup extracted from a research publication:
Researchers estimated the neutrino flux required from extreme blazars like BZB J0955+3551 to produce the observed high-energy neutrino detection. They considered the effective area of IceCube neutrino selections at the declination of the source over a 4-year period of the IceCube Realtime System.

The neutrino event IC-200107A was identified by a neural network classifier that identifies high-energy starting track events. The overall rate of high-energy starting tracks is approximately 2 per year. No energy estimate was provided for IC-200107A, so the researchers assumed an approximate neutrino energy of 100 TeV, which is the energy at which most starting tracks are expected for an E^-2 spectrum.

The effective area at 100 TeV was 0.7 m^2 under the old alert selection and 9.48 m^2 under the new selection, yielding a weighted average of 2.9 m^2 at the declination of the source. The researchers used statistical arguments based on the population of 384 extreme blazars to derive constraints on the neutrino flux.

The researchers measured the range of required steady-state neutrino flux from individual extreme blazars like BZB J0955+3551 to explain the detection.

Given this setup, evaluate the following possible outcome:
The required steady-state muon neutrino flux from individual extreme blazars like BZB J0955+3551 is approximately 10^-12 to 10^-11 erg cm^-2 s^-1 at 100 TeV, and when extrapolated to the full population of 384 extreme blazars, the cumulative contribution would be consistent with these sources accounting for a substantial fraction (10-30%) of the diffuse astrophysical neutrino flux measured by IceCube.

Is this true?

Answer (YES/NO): NO